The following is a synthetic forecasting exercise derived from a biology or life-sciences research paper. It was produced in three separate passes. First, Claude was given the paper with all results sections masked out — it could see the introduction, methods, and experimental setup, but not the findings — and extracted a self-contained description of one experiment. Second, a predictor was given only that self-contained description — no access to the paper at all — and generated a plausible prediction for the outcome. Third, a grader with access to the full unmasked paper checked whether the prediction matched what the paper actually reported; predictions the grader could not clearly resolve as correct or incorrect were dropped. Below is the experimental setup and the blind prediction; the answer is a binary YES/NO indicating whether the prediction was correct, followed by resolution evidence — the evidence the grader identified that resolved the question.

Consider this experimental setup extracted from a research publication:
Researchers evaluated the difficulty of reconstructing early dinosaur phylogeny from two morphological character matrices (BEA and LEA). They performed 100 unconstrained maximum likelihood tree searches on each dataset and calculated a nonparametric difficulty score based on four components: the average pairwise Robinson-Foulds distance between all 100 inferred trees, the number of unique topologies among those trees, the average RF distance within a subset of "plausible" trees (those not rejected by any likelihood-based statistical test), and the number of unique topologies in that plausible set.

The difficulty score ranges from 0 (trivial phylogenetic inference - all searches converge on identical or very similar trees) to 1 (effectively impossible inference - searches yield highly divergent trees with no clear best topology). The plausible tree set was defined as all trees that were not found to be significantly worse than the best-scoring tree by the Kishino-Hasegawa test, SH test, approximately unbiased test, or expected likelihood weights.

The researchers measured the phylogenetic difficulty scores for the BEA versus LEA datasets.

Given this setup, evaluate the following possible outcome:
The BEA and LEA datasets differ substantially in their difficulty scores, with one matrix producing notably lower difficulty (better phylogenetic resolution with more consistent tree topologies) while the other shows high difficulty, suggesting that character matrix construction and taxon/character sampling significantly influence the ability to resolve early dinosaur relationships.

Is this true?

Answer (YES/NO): NO